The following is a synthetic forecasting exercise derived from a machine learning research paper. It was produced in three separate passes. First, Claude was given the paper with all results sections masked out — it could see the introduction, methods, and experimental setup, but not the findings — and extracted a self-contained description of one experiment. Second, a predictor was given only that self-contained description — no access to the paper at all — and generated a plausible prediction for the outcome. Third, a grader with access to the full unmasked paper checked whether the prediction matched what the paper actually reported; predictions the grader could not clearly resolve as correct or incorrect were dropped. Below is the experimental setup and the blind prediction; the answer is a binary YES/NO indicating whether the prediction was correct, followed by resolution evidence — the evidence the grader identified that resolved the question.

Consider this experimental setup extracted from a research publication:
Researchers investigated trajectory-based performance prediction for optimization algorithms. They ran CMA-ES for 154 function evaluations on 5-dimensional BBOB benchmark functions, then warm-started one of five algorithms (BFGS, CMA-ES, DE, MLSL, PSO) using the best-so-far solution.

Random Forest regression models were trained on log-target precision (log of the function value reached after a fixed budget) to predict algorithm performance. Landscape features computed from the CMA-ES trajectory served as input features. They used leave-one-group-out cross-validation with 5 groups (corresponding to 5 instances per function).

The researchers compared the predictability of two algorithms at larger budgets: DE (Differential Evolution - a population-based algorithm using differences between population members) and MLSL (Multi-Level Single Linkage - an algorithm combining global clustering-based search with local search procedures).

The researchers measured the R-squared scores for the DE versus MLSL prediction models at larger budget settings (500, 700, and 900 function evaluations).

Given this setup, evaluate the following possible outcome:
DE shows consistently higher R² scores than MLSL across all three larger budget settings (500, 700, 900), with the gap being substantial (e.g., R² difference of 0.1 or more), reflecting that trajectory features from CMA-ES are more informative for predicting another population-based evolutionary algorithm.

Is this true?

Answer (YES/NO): NO